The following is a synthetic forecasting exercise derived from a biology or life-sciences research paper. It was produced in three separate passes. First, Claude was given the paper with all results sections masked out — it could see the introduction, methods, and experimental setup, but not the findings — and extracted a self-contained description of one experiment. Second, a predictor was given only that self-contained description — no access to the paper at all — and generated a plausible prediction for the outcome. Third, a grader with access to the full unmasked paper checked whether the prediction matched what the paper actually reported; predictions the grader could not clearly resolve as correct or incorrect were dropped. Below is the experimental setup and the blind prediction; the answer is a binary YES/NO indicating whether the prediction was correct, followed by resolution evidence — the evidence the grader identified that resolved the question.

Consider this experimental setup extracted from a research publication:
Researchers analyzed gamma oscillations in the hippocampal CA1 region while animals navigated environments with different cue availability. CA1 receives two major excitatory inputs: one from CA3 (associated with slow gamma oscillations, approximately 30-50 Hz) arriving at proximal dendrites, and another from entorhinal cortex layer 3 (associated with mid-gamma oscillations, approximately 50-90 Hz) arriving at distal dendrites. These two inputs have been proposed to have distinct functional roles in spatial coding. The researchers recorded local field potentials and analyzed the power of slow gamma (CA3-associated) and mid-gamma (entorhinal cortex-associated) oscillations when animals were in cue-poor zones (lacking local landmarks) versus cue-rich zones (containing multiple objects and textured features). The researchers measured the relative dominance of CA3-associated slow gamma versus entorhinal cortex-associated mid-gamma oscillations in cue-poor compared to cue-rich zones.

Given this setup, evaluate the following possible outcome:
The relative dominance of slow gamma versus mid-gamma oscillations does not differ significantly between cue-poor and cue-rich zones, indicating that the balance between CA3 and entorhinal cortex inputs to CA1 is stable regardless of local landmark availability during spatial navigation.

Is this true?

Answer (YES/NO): NO